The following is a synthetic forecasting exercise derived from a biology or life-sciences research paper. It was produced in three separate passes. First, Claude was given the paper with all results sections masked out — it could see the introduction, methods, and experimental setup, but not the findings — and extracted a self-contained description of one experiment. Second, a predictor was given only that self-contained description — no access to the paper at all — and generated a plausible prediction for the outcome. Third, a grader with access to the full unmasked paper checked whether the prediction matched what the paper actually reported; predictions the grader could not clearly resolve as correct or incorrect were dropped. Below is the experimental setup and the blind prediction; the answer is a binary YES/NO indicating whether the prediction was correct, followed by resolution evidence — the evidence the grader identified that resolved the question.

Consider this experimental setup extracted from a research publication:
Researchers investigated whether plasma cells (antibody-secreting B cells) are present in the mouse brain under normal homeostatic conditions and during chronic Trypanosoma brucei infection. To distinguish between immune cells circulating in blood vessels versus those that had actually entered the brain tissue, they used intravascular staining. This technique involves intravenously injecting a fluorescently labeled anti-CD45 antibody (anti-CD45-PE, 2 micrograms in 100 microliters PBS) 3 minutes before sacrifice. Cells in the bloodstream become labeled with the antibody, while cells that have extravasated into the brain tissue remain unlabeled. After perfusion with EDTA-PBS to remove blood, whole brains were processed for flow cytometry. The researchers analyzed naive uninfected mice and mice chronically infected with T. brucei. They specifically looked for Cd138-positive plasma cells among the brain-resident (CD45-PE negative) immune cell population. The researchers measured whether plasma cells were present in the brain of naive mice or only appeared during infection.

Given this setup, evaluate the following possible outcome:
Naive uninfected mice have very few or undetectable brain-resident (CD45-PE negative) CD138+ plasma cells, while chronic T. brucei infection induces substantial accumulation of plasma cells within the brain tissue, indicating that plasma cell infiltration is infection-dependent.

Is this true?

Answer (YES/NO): NO